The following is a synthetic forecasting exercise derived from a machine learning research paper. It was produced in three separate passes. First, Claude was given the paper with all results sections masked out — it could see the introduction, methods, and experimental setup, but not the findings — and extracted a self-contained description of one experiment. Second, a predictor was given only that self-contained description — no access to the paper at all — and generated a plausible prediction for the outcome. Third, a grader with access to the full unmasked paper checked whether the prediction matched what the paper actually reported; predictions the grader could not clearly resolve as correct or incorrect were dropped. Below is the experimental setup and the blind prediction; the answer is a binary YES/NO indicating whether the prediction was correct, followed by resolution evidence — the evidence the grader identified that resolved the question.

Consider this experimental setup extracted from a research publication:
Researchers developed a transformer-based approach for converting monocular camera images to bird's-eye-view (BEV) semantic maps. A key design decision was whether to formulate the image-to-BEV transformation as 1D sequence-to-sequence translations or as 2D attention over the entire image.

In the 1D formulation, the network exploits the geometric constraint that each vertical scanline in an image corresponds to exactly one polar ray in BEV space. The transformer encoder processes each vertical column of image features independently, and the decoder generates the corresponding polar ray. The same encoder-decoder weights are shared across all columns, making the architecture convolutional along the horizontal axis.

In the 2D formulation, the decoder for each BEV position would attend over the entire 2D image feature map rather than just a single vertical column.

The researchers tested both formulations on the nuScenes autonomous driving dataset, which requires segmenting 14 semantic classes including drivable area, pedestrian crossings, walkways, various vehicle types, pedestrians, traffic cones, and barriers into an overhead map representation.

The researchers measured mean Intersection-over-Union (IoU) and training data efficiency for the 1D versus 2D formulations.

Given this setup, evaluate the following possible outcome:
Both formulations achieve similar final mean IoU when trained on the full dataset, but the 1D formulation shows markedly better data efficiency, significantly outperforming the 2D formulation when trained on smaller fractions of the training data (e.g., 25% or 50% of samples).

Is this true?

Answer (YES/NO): NO